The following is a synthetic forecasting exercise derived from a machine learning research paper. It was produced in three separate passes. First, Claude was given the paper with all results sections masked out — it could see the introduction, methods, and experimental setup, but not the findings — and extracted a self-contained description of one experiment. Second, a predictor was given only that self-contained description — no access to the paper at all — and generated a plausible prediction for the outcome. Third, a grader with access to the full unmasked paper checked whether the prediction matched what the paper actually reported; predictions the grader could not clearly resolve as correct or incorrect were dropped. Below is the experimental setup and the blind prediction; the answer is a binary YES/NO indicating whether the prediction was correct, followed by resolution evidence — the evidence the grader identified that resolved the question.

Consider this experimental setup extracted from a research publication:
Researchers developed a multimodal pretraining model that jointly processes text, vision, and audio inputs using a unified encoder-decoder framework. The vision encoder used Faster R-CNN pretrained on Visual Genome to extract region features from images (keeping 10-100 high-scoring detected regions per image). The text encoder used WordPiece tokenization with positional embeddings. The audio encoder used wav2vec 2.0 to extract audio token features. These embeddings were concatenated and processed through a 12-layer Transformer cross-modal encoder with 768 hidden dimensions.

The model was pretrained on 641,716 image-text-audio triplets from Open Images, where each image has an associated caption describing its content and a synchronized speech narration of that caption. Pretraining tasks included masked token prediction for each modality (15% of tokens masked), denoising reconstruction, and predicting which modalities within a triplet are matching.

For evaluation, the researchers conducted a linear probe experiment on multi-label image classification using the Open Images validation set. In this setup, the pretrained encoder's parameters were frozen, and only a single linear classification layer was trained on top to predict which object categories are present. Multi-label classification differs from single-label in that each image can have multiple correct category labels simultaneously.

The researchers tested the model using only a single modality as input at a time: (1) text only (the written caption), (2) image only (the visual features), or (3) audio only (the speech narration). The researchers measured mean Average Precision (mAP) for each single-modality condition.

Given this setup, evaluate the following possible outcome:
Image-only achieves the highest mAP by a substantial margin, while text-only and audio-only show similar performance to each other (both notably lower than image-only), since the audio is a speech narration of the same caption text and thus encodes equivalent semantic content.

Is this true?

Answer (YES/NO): NO